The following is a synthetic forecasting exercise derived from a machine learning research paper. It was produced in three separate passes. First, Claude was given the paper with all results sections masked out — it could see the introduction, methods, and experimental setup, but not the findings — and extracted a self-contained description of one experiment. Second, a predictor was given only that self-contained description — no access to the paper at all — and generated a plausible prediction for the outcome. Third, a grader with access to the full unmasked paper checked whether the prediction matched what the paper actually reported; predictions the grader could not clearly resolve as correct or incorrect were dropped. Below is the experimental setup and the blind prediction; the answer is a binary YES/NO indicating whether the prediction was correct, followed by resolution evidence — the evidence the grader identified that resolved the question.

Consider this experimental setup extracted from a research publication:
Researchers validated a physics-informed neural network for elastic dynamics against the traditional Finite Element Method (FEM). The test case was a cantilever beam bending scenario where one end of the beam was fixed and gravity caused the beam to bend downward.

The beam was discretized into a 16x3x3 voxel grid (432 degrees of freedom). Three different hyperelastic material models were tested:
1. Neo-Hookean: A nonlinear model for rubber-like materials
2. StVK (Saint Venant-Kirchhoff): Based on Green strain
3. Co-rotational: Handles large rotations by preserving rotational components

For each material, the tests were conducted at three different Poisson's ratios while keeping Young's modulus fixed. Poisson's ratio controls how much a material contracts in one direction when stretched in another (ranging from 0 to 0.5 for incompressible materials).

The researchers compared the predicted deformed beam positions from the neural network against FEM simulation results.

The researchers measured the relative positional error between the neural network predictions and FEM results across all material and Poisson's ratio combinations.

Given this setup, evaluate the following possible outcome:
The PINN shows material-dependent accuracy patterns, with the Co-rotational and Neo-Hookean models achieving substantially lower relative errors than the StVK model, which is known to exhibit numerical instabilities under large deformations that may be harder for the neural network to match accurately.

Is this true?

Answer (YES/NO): NO